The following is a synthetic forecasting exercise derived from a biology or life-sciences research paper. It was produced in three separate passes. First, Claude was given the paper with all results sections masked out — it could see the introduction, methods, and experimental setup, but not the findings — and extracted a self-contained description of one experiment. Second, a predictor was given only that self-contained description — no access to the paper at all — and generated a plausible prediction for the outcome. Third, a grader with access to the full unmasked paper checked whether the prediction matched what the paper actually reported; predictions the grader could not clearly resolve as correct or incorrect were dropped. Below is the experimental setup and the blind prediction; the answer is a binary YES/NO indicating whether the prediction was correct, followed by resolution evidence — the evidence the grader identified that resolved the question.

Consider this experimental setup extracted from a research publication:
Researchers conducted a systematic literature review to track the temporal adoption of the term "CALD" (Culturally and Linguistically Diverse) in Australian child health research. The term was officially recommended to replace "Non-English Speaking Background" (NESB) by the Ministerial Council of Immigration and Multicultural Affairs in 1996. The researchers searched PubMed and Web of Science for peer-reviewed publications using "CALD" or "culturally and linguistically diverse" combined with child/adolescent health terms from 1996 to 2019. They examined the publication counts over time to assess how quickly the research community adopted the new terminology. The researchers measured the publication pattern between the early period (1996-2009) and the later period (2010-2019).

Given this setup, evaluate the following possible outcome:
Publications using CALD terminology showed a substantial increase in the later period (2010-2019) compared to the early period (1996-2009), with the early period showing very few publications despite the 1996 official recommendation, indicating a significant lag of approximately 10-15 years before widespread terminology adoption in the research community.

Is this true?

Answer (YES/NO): YES